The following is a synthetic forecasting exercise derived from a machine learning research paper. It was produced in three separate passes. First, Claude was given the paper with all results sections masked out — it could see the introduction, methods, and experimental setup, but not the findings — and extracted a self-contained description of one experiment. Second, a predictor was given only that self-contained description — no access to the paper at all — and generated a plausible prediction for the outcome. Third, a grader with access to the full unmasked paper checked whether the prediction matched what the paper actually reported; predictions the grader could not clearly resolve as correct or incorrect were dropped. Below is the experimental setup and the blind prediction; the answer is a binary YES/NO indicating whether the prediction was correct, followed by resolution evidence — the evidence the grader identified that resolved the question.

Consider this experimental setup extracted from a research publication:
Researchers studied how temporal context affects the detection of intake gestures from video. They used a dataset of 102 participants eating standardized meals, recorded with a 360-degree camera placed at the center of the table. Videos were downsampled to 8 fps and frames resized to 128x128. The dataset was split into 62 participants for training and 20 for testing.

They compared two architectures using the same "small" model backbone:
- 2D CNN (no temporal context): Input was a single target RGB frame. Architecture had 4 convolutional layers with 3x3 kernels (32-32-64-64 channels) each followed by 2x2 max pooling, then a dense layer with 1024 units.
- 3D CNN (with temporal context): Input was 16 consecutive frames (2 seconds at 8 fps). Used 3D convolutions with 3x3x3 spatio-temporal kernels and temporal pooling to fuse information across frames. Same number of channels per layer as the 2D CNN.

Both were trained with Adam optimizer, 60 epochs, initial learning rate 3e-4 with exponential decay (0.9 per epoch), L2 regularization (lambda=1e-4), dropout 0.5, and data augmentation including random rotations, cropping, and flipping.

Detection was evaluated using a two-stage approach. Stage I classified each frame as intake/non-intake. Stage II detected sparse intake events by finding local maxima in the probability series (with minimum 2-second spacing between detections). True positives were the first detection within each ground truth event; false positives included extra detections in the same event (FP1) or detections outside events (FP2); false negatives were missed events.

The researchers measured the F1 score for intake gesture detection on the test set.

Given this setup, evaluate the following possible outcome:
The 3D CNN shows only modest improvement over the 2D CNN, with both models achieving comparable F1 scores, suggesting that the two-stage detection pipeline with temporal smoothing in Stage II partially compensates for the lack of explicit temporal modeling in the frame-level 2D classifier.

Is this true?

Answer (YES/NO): NO